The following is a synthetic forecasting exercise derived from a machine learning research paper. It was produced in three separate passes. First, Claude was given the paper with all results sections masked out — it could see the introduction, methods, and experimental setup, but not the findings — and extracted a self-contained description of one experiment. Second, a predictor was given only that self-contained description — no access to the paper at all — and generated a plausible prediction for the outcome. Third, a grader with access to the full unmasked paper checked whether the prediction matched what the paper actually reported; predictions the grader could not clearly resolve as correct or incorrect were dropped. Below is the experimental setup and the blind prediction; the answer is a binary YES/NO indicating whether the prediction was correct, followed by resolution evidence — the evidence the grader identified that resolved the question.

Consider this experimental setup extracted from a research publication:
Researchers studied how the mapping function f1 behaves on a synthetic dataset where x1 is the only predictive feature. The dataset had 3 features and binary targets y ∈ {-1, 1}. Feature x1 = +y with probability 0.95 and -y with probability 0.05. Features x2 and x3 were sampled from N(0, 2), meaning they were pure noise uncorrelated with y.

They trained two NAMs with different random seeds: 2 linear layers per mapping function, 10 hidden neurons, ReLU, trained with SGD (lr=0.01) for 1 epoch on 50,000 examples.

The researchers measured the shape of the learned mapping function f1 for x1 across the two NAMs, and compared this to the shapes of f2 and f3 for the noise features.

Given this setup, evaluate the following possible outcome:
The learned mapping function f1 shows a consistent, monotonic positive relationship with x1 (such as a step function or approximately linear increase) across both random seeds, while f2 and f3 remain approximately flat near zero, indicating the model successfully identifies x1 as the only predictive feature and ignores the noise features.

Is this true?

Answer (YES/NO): YES